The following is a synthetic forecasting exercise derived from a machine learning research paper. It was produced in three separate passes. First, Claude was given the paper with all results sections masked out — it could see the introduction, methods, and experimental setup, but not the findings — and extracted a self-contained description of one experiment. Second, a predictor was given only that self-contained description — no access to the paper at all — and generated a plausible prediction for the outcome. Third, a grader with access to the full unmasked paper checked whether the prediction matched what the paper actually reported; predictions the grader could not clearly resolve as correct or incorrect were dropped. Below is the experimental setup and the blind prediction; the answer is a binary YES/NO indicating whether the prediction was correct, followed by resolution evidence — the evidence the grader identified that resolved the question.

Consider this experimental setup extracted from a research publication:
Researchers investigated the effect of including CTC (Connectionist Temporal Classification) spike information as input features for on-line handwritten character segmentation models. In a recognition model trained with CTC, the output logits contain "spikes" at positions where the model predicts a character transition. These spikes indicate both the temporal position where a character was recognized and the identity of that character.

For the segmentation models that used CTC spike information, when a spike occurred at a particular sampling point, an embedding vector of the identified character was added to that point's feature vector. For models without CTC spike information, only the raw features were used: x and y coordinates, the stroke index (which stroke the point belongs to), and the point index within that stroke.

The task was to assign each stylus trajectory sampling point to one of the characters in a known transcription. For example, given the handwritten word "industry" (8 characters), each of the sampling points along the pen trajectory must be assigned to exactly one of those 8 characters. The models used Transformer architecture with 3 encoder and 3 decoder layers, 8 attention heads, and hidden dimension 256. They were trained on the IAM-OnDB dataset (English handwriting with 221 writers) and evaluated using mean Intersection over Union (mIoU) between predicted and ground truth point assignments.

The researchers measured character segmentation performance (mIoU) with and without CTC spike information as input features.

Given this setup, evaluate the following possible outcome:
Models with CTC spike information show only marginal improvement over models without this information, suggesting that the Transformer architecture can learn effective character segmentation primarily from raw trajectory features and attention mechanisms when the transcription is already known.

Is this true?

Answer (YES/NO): NO